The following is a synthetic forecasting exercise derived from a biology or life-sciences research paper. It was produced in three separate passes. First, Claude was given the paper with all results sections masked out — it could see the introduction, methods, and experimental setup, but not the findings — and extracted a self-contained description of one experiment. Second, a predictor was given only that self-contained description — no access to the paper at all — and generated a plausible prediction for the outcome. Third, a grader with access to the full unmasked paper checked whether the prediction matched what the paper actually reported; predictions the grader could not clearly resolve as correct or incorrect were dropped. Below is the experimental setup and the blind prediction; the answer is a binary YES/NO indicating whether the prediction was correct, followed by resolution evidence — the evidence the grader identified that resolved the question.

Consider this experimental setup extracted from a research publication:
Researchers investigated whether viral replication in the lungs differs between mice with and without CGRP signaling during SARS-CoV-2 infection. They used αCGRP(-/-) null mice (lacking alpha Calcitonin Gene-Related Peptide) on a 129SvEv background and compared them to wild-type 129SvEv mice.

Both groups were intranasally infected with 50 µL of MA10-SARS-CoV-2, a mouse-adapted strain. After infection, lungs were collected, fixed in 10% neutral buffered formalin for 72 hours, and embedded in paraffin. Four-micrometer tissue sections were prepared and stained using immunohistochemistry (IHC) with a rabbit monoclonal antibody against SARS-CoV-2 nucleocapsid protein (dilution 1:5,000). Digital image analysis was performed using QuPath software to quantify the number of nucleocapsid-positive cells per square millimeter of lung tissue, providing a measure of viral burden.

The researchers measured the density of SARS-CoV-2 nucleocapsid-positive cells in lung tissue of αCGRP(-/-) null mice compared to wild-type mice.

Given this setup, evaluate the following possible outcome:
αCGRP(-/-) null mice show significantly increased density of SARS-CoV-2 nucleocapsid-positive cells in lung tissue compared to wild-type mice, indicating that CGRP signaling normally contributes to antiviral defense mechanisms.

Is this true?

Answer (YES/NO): NO